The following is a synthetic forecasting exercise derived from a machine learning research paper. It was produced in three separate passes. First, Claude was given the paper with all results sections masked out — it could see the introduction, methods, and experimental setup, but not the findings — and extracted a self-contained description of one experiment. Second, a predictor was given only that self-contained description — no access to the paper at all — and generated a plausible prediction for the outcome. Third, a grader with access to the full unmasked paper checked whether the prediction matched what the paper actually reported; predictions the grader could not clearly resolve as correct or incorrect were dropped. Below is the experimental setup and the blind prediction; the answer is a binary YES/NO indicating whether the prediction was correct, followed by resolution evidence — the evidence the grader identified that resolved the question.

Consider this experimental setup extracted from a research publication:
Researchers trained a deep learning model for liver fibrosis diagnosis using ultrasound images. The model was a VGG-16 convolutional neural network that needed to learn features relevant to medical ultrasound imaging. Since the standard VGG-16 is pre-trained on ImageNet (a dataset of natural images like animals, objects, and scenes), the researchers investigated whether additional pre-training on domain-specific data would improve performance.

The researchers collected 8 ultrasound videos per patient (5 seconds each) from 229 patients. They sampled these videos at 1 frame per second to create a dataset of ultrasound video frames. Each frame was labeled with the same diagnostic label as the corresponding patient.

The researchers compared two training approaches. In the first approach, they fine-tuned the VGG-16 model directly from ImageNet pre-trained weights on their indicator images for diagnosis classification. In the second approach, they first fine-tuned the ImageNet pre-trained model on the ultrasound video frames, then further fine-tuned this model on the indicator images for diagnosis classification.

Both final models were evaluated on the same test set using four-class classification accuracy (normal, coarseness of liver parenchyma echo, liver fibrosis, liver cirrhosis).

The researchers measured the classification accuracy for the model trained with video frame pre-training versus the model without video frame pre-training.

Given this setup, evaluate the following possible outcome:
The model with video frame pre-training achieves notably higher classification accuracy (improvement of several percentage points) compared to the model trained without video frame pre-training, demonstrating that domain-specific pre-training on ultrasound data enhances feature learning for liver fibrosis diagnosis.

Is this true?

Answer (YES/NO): NO